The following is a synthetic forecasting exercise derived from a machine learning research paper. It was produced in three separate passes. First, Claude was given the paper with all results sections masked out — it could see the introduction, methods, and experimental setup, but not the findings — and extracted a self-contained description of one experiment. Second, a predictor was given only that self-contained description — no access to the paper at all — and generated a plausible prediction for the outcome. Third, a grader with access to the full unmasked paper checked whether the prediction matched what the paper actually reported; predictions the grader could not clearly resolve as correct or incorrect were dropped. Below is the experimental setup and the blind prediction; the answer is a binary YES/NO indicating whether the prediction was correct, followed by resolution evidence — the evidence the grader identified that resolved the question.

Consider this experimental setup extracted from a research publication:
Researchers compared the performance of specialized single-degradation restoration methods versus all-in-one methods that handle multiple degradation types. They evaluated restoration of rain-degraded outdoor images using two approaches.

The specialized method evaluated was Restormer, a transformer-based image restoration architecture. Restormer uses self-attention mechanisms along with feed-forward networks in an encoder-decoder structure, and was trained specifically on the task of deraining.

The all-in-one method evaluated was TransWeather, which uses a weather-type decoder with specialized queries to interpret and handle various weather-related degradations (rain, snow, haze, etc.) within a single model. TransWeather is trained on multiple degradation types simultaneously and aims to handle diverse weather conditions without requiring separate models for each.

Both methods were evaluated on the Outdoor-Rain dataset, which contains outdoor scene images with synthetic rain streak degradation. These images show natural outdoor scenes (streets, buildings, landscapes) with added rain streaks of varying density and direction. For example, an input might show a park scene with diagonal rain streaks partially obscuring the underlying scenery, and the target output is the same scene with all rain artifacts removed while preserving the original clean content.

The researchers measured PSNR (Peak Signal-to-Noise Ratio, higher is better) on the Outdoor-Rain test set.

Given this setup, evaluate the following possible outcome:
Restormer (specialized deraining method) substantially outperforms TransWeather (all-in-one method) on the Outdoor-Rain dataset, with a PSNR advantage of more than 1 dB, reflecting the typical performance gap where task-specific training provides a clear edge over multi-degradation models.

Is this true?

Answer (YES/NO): YES